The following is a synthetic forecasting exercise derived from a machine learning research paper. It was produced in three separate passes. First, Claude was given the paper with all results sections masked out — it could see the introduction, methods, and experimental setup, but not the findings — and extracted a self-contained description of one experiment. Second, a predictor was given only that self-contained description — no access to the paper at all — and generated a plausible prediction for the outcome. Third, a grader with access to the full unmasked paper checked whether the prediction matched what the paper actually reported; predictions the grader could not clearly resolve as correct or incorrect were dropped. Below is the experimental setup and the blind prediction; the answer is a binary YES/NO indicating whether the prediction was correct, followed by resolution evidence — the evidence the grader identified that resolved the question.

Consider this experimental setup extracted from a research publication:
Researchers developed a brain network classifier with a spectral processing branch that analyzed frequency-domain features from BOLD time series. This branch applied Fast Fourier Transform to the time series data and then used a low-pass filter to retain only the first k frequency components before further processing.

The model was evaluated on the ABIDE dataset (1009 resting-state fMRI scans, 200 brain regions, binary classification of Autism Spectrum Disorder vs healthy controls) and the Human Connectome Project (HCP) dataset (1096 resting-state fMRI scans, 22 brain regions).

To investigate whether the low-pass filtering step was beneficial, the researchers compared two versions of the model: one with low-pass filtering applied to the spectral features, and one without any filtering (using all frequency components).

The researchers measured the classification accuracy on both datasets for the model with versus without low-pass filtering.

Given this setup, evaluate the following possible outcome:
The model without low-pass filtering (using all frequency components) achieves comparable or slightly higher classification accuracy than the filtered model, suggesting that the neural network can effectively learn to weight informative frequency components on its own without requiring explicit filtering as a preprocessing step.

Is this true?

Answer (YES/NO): NO